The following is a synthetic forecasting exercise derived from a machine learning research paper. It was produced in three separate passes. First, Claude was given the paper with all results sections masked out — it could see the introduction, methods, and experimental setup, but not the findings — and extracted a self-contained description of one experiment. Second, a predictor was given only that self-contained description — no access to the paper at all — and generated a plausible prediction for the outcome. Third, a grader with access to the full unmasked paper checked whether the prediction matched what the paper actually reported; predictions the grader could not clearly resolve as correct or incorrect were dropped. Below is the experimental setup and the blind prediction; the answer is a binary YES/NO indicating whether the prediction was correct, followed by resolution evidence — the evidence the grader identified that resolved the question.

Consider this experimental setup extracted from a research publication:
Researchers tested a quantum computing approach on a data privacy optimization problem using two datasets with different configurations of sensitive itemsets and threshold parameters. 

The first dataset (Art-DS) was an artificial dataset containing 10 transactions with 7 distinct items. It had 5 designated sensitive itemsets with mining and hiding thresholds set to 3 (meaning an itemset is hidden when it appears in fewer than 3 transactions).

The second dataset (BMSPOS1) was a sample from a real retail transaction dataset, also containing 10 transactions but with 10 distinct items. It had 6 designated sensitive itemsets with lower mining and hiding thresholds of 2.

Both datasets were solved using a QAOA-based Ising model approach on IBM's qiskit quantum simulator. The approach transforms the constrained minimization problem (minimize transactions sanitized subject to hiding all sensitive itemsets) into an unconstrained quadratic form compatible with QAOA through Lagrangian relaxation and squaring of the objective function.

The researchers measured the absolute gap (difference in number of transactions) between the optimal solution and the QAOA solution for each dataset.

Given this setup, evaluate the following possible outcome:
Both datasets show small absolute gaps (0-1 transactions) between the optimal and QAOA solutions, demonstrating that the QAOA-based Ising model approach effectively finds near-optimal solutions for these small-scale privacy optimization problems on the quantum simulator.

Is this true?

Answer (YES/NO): NO